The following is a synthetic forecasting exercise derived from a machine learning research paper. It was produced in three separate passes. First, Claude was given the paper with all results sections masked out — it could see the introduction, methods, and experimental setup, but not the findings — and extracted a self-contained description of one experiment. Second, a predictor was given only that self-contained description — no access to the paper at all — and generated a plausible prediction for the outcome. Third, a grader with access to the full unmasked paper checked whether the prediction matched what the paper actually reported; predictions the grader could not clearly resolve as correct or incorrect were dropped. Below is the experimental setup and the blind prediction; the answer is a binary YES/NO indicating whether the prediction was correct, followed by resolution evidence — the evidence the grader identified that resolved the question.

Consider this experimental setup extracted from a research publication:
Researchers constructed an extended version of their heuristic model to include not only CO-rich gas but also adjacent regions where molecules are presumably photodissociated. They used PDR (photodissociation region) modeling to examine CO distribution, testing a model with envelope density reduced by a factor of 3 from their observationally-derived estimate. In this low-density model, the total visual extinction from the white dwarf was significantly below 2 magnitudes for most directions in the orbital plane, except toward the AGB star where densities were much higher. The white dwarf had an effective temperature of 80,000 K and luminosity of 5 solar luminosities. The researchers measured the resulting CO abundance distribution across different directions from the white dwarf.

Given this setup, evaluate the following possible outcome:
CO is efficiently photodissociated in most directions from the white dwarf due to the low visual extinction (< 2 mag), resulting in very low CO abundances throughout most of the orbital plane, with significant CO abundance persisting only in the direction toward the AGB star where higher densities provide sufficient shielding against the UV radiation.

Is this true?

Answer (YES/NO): YES